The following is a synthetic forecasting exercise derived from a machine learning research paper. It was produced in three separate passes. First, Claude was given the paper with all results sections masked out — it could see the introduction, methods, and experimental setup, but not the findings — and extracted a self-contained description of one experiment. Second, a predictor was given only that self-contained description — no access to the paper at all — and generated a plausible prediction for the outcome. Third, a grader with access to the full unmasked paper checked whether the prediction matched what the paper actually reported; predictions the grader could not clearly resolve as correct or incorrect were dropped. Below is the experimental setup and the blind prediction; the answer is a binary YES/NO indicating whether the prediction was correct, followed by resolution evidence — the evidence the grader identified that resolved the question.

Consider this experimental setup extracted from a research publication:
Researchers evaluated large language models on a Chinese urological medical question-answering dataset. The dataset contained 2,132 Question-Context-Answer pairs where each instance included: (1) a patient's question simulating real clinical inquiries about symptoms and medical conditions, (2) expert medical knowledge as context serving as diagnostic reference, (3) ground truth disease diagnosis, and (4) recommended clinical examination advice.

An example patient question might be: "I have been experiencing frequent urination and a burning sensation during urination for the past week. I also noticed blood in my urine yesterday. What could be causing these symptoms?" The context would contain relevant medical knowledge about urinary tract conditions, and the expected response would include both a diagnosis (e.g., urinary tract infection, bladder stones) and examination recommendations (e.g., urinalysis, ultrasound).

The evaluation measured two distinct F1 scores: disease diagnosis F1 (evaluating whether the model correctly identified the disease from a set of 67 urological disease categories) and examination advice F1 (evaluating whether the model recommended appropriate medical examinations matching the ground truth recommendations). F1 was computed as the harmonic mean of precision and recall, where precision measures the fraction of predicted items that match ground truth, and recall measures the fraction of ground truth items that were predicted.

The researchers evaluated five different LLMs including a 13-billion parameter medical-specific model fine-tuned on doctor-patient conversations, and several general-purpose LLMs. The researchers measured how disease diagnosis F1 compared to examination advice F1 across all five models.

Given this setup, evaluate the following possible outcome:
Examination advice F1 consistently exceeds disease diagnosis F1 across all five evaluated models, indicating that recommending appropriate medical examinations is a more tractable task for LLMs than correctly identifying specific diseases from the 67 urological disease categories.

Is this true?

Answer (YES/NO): NO